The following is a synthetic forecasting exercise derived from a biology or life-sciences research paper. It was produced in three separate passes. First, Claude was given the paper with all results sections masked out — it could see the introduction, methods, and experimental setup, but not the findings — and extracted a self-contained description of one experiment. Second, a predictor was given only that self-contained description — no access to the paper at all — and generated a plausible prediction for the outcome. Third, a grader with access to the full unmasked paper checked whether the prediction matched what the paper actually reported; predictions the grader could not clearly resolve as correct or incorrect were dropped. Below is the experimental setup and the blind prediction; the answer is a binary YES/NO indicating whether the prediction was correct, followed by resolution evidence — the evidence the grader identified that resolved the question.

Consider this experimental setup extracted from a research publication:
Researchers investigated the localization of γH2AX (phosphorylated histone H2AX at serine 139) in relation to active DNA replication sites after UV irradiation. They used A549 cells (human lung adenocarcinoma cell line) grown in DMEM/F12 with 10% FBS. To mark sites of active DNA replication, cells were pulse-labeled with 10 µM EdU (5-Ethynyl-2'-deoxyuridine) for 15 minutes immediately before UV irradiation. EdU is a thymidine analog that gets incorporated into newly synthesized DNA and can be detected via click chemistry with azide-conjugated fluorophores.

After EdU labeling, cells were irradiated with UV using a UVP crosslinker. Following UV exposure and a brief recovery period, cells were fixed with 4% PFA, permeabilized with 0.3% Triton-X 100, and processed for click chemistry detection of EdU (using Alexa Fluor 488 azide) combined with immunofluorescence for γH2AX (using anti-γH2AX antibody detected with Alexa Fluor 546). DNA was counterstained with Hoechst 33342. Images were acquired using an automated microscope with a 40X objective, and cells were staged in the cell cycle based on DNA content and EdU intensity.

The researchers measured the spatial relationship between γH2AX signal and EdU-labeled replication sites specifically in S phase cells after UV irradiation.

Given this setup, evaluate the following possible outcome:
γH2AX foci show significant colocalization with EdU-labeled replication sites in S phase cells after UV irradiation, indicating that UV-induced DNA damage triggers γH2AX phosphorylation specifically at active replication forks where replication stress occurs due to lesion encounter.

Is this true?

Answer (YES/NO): NO